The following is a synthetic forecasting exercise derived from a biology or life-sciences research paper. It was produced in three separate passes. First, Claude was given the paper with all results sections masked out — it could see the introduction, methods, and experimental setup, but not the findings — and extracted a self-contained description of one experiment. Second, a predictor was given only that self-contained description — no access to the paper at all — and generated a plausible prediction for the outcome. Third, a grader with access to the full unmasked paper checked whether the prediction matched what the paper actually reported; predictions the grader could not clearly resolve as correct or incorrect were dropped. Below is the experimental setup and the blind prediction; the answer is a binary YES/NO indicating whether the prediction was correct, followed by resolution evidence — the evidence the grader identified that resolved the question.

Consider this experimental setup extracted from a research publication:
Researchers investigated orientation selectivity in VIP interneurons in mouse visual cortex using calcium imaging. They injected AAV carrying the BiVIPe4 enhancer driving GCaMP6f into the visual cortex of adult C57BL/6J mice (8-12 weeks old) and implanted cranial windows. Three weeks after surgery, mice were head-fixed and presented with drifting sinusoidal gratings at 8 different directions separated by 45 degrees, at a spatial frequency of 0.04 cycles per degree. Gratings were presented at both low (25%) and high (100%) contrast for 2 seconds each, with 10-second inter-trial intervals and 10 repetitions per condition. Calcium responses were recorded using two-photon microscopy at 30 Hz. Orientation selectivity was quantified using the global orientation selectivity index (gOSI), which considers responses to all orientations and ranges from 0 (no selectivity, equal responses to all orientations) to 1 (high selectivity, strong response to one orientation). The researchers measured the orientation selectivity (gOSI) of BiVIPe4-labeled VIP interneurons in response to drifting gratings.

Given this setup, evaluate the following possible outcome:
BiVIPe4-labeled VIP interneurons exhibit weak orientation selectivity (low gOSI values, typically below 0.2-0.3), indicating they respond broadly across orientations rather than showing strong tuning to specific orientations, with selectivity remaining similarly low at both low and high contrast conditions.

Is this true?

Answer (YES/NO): YES